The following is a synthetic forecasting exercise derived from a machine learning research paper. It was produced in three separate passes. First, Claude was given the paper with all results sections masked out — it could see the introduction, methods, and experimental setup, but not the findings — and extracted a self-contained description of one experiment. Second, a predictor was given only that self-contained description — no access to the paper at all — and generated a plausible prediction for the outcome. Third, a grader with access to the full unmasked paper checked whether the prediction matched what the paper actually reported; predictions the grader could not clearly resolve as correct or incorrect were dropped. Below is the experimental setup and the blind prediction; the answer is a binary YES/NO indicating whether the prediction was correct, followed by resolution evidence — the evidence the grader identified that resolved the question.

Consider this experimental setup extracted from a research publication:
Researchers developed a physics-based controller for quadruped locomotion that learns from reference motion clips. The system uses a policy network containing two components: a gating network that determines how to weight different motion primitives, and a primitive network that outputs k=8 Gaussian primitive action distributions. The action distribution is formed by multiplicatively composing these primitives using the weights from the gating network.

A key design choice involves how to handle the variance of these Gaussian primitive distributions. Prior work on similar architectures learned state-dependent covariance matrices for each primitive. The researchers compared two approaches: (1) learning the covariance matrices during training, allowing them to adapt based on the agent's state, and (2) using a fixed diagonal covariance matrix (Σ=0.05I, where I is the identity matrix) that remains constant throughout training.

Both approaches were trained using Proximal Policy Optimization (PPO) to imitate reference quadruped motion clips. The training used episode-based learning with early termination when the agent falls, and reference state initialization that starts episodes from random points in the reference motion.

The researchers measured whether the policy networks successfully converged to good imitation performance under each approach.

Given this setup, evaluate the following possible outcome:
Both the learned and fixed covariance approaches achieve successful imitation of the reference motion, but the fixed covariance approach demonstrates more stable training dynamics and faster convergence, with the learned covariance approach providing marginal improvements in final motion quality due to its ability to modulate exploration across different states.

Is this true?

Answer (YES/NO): NO